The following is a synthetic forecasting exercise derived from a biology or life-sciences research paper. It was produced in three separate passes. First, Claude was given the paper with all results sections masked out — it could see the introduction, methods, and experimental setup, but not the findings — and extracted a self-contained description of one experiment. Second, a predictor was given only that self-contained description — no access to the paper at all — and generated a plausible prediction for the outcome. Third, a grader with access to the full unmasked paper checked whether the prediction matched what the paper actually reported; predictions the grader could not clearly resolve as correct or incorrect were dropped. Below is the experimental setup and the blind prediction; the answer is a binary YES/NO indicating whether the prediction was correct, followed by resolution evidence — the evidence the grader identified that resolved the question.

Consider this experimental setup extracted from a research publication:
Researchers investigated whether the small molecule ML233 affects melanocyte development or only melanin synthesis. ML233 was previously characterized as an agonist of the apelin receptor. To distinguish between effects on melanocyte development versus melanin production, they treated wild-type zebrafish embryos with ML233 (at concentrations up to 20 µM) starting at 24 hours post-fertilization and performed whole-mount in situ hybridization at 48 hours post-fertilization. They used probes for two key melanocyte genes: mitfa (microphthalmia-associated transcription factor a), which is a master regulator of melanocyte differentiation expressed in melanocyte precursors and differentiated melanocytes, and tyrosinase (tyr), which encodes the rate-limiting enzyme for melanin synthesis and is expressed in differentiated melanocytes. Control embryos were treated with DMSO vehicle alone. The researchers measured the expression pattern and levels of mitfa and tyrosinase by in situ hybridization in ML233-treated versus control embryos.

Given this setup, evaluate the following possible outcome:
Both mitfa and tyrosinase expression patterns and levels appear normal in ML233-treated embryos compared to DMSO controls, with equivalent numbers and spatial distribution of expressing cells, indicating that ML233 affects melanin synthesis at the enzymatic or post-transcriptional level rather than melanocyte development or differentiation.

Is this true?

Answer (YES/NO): NO